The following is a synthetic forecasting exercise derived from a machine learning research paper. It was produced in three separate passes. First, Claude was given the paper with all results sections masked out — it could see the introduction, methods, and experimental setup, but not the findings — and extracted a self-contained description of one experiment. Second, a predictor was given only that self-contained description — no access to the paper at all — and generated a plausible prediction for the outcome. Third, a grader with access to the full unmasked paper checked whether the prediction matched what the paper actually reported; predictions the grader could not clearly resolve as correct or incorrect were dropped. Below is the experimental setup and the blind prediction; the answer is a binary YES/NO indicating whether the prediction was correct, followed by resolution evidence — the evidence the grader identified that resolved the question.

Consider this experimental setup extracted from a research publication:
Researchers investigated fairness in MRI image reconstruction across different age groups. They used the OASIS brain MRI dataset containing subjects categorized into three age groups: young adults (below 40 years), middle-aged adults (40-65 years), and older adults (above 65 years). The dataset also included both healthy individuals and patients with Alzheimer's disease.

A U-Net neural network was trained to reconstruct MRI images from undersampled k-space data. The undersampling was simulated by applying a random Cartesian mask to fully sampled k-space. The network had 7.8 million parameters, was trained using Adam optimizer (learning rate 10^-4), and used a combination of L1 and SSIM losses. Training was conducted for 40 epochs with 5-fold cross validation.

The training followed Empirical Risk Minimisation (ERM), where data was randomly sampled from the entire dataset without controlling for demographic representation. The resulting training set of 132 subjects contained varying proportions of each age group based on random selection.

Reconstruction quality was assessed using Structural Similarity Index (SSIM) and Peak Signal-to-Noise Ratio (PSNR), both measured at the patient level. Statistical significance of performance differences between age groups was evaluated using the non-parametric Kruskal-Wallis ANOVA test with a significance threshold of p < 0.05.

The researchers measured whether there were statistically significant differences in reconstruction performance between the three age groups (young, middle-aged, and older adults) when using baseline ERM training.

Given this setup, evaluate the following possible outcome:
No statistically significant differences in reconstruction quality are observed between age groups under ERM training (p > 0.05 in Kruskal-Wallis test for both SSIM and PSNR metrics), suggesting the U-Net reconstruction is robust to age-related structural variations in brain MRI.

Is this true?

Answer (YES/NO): NO